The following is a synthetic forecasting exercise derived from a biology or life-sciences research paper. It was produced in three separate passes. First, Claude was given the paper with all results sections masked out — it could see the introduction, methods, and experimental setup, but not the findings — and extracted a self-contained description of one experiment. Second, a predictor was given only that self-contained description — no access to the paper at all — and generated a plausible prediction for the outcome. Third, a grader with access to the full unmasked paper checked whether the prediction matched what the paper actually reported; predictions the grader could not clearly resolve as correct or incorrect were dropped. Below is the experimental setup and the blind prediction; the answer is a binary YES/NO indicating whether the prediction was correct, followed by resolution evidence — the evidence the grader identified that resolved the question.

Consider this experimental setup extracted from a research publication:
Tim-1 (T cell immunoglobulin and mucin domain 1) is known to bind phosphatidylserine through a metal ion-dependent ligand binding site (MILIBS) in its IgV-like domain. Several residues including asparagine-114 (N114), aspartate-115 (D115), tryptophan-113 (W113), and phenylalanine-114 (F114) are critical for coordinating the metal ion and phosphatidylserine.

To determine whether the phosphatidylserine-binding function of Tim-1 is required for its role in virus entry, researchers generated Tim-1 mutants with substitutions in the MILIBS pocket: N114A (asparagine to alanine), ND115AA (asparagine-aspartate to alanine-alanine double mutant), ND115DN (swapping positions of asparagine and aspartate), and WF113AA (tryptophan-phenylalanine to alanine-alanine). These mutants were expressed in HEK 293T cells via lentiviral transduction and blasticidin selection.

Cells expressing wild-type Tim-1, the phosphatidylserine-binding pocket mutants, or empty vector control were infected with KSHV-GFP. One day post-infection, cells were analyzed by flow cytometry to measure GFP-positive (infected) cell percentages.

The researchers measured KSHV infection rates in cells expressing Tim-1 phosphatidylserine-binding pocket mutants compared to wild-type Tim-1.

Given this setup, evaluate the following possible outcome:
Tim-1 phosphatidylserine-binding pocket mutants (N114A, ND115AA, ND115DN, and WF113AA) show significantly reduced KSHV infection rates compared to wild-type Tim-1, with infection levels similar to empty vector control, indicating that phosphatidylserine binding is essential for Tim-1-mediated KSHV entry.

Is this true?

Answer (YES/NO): NO